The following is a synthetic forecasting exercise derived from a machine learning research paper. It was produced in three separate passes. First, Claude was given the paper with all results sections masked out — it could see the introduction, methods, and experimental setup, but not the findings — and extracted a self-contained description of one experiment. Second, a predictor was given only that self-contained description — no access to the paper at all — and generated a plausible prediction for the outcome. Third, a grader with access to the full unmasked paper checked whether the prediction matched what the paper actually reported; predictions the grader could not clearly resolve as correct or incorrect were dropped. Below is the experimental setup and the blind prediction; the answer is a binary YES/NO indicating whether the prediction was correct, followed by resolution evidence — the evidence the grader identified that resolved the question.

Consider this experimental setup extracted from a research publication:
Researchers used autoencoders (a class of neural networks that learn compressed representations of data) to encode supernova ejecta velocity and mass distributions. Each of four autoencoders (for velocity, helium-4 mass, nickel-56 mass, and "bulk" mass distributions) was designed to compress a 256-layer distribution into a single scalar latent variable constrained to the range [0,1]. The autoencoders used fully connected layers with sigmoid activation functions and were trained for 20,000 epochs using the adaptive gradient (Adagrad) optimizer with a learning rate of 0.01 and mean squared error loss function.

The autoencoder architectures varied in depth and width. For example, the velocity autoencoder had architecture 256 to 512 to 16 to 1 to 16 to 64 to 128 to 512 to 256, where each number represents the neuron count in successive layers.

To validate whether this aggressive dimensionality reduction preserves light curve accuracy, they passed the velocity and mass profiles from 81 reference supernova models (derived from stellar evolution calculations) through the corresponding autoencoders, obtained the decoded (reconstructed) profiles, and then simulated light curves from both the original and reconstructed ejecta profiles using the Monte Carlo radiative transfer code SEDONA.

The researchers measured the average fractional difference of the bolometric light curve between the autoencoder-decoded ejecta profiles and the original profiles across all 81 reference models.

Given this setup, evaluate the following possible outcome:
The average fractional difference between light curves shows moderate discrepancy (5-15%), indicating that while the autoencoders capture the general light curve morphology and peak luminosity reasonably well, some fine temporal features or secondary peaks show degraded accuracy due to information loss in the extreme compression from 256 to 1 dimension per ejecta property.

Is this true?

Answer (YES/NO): NO